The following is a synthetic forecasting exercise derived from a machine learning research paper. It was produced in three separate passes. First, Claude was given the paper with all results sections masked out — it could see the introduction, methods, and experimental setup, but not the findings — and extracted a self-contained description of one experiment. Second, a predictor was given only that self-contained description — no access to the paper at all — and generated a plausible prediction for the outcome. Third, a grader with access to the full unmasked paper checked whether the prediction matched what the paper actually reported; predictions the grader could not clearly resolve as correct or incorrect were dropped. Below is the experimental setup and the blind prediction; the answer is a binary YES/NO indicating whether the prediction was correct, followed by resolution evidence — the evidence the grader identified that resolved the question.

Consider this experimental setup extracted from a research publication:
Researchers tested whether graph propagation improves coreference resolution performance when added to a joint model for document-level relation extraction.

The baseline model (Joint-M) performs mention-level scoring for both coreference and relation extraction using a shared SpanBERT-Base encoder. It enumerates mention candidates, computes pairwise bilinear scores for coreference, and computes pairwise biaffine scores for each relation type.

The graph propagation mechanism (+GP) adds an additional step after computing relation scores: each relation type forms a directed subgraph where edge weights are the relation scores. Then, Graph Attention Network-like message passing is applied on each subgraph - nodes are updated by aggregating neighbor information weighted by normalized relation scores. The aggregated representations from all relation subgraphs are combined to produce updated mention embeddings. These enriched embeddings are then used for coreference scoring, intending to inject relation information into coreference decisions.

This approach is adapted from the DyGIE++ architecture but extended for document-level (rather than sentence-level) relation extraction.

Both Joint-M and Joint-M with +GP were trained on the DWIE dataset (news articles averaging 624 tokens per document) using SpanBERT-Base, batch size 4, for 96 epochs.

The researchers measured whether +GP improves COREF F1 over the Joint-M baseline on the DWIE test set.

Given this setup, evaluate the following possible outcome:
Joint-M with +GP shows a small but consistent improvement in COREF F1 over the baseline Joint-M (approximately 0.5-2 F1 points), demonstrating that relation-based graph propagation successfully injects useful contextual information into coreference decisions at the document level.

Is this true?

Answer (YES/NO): NO